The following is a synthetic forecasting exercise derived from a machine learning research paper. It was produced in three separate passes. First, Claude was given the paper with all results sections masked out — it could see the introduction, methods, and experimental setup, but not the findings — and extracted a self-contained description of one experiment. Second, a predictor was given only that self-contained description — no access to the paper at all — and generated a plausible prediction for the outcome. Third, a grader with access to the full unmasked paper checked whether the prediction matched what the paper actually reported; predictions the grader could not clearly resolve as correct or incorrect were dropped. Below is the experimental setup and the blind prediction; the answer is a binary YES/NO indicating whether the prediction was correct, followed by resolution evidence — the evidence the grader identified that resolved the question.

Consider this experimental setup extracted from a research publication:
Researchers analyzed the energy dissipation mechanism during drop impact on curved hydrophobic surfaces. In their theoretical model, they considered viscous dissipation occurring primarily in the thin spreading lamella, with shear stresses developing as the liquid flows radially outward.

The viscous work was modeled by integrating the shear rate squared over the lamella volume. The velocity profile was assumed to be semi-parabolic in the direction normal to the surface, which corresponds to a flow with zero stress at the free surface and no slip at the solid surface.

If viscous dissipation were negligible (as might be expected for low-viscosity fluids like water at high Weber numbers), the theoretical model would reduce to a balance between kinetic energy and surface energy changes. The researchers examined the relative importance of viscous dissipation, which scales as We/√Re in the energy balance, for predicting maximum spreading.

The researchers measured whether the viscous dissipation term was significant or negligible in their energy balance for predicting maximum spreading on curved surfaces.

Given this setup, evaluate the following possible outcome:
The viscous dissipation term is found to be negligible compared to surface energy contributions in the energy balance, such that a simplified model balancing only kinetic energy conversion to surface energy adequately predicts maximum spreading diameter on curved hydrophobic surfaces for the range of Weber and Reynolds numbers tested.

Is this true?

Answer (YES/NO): NO